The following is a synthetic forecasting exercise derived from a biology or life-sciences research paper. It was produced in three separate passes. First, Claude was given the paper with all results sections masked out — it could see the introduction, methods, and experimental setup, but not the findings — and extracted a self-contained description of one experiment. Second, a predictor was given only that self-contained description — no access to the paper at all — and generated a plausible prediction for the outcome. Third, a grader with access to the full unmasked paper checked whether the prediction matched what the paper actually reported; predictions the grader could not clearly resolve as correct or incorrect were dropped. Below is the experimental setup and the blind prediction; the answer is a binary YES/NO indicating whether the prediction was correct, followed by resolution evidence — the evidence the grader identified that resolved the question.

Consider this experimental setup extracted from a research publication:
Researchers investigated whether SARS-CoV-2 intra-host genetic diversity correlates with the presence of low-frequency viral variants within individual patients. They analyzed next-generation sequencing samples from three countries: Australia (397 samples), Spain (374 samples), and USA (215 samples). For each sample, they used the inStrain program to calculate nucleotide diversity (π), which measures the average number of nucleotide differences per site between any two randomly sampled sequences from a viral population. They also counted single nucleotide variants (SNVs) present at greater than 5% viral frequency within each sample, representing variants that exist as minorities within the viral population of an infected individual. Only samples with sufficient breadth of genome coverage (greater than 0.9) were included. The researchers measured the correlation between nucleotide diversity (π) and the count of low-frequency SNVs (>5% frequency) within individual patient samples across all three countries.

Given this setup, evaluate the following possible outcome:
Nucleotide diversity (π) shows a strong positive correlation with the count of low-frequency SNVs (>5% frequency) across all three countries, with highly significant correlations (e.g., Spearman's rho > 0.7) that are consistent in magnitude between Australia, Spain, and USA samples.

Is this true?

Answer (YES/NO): NO